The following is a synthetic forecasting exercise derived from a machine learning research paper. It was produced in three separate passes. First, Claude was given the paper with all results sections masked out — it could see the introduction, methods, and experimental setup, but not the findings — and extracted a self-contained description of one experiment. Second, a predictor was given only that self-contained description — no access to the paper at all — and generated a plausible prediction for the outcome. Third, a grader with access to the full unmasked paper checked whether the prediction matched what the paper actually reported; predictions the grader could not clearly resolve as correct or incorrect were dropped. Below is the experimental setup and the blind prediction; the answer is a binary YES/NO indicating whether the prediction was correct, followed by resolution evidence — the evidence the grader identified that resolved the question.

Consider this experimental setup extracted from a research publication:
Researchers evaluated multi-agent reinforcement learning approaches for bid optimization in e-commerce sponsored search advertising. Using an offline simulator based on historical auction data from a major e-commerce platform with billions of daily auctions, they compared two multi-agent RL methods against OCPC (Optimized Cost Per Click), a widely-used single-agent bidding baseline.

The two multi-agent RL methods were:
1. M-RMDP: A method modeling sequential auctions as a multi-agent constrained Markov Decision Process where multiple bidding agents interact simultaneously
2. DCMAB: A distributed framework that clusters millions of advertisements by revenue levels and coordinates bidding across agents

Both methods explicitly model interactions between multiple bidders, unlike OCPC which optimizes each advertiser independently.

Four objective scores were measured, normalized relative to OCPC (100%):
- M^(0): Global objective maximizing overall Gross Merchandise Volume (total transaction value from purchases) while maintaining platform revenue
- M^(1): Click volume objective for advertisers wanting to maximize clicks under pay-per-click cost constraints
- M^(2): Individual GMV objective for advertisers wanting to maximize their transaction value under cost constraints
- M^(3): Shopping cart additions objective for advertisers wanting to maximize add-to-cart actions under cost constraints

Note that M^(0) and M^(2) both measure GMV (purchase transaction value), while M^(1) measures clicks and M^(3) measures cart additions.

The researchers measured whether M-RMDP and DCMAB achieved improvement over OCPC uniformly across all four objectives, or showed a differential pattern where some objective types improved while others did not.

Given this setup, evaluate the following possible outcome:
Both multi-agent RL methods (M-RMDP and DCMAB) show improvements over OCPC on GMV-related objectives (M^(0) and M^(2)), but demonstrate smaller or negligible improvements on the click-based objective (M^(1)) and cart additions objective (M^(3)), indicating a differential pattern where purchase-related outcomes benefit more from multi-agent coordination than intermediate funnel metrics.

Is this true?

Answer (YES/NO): NO